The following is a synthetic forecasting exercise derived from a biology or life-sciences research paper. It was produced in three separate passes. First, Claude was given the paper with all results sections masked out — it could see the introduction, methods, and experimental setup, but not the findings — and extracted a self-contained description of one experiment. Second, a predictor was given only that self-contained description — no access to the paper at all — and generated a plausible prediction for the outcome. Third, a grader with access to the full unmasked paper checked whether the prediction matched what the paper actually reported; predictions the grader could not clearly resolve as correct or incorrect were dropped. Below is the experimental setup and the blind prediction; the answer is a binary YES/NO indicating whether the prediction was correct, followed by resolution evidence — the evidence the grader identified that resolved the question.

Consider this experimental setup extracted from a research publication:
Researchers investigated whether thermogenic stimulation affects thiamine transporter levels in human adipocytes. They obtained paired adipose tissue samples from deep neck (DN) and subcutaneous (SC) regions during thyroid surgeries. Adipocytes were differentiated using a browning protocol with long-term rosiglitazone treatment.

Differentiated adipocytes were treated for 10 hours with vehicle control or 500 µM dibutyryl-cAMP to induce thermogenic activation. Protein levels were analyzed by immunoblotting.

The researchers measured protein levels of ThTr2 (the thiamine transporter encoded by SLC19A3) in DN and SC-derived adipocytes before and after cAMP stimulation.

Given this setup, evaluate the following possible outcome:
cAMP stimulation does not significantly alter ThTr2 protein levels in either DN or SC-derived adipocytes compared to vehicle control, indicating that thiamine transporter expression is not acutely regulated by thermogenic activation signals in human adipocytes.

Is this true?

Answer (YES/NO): YES